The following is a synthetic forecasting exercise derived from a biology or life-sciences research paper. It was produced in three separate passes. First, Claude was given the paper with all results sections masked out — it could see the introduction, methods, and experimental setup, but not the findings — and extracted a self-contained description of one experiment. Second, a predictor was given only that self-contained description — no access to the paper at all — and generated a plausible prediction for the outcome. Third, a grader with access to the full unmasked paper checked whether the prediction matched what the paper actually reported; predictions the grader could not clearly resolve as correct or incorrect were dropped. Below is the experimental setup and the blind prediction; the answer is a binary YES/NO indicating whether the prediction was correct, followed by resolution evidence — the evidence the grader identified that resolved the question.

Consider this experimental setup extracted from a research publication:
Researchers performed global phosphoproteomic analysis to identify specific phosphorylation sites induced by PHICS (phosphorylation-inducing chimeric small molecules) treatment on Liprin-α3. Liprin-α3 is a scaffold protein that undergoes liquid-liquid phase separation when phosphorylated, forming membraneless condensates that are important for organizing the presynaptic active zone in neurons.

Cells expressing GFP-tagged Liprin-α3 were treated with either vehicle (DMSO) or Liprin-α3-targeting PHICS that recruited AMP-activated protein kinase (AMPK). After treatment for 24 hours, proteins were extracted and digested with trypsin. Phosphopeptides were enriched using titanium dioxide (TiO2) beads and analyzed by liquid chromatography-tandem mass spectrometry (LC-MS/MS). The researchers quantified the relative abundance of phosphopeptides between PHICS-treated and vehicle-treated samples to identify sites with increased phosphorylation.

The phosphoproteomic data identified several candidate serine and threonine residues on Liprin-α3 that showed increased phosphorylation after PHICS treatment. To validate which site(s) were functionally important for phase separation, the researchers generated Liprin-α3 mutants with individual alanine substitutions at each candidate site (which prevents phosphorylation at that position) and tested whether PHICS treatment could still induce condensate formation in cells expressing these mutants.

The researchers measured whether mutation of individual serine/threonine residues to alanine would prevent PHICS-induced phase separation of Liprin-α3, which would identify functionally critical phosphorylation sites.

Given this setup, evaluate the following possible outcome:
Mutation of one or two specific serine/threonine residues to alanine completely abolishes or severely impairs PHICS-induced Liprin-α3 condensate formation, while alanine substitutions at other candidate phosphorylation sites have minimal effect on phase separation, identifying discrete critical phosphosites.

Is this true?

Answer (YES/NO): YES